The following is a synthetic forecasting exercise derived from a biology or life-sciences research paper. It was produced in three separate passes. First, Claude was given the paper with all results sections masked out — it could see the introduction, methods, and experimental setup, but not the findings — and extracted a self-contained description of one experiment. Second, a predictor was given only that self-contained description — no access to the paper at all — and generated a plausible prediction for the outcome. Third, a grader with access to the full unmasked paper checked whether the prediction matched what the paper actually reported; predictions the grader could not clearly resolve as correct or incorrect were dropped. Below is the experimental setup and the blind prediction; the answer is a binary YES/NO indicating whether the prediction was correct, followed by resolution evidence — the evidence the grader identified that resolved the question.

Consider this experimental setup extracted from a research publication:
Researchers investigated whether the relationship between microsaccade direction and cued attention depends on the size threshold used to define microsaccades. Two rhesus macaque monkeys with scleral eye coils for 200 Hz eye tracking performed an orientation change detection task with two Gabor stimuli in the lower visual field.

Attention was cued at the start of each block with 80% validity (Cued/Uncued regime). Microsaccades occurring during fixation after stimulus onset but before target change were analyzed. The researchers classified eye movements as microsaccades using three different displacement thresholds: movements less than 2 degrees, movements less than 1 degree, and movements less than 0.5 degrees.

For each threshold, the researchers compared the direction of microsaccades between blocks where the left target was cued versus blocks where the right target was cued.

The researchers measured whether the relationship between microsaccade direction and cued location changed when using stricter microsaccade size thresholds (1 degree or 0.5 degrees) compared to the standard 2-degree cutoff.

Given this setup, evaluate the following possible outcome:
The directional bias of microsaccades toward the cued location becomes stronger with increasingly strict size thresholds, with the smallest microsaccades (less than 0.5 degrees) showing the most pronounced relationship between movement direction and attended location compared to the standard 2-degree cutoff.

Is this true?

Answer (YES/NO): NO